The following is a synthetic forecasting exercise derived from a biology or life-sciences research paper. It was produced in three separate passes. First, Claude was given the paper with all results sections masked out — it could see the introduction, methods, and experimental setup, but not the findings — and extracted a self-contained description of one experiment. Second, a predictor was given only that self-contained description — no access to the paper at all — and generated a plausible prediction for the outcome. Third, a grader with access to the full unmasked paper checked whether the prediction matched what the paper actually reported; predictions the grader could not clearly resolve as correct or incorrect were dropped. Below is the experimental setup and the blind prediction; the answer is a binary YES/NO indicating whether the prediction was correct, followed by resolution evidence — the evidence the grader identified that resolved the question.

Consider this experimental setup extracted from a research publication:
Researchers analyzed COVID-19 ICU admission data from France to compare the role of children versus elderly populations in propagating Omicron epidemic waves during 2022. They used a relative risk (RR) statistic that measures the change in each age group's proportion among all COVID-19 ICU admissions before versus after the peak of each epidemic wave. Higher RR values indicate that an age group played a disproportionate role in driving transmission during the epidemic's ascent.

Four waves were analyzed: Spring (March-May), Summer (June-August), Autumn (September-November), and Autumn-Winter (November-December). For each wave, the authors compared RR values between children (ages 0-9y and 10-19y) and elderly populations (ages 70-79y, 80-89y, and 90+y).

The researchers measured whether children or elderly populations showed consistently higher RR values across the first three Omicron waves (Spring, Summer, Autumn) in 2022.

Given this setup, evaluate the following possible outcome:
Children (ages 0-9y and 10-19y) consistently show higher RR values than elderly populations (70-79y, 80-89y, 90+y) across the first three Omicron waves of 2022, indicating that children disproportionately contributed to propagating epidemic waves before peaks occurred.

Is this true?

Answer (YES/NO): YES